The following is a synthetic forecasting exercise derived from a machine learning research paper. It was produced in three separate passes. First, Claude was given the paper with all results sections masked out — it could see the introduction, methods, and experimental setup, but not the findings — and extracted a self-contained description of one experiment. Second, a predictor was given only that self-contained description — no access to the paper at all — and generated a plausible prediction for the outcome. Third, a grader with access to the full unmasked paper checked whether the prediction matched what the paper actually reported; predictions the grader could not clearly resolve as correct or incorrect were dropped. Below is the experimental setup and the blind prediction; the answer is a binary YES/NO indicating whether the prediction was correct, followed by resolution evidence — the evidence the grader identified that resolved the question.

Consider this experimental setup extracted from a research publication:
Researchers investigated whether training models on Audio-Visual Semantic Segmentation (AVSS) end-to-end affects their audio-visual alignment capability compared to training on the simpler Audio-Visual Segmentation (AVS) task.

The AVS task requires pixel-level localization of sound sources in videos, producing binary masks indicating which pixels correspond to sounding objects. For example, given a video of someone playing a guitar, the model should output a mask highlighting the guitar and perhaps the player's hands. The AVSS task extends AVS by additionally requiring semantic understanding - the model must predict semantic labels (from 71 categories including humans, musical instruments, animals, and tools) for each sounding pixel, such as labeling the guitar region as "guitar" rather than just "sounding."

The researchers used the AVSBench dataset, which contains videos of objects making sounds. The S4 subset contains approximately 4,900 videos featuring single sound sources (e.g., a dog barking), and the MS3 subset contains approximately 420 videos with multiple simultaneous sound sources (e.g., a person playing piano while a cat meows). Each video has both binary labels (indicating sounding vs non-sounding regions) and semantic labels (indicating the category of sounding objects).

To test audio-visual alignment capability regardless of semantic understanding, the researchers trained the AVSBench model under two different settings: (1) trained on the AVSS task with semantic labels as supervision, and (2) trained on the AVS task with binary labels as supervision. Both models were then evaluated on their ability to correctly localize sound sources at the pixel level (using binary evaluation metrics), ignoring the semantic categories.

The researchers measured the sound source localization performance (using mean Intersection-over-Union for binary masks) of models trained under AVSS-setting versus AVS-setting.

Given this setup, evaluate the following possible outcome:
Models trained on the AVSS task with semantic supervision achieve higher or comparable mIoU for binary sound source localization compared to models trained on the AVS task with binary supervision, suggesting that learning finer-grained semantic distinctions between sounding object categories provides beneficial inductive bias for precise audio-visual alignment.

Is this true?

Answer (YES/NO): NO